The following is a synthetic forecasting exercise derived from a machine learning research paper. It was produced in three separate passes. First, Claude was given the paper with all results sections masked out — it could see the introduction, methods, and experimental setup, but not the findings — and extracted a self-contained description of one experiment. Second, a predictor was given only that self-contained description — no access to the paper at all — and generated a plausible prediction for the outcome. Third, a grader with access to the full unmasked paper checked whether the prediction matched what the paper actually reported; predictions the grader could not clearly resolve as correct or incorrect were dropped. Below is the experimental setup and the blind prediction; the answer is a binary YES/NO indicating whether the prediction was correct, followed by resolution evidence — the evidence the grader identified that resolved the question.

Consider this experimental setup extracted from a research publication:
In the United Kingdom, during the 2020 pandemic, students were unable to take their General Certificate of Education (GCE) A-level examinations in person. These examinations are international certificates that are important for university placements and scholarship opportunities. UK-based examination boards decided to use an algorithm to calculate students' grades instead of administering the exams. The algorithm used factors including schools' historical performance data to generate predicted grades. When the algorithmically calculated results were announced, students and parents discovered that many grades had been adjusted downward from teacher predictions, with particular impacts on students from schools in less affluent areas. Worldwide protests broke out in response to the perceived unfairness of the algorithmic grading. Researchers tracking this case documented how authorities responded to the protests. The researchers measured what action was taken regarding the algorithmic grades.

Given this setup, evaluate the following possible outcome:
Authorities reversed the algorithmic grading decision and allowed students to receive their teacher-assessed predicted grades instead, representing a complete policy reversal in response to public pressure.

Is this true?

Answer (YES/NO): YES